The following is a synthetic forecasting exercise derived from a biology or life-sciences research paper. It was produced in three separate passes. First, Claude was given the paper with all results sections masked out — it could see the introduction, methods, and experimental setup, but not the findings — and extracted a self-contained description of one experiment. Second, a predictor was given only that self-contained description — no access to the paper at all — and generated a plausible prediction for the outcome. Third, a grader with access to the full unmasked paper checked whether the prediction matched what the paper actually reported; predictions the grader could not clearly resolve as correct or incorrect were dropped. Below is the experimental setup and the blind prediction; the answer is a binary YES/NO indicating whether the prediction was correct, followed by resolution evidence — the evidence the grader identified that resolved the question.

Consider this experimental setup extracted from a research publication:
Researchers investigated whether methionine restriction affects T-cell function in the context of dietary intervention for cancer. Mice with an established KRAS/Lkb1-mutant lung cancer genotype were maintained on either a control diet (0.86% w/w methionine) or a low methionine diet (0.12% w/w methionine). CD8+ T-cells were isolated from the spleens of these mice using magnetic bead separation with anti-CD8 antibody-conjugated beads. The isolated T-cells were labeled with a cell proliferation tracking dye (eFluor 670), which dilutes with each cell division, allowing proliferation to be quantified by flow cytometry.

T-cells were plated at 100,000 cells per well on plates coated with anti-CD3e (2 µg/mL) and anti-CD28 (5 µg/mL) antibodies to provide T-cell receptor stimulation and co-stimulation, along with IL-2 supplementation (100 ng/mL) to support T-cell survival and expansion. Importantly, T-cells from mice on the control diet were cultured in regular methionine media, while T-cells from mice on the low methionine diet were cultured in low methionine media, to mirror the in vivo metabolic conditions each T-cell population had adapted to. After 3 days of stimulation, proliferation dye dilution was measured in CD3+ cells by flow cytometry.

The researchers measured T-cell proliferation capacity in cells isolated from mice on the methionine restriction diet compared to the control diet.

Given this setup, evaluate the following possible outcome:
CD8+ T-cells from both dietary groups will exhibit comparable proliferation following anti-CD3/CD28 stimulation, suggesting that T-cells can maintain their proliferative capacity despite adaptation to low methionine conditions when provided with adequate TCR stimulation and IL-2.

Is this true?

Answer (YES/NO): YES